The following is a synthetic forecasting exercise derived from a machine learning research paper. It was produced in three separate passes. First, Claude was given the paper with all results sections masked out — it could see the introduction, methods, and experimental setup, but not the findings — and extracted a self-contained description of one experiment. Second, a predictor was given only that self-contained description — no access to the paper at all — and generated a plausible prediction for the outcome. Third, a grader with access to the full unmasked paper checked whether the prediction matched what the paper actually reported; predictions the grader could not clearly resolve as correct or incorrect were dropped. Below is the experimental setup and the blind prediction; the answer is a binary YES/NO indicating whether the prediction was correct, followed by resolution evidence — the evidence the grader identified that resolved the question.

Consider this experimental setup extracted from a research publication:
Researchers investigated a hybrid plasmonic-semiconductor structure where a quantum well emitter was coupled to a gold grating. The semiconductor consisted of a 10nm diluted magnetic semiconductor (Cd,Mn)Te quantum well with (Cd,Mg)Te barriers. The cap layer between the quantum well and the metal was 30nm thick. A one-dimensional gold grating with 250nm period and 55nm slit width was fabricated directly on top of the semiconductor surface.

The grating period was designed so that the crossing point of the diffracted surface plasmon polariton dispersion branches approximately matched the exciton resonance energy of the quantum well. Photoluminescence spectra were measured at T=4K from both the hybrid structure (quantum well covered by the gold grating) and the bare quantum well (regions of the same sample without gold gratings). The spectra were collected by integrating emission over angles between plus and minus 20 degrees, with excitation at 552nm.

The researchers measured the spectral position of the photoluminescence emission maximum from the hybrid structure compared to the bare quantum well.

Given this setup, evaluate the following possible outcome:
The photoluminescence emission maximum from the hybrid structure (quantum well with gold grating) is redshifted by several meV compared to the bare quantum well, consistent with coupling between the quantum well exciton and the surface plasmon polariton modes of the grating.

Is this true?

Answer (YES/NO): NO